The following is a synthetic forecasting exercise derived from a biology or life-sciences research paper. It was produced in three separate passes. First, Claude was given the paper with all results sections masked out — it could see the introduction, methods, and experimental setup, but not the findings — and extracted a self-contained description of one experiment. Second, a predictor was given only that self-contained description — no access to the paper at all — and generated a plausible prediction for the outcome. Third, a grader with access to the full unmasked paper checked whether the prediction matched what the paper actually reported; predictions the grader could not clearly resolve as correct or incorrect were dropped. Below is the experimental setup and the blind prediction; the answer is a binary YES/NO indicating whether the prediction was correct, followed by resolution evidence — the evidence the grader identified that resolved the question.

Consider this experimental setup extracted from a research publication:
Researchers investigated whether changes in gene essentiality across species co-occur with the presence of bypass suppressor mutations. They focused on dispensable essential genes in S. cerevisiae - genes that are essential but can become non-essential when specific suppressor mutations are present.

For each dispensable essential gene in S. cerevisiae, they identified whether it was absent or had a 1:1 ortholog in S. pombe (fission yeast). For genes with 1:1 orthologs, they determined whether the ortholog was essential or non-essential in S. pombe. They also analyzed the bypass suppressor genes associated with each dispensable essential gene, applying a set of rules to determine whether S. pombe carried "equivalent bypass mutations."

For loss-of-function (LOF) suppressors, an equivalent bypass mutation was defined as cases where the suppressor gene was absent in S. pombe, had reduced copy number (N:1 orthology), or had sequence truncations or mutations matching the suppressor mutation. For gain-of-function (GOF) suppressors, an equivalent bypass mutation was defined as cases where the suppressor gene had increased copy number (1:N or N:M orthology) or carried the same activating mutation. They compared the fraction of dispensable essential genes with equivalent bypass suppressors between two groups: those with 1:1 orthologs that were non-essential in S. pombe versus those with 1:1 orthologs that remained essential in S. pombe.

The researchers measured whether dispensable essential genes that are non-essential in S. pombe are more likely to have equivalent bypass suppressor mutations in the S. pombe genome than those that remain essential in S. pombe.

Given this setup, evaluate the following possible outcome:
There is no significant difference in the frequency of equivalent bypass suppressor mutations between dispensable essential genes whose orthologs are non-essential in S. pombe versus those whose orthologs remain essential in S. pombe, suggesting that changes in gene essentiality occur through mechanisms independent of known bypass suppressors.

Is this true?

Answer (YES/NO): NO